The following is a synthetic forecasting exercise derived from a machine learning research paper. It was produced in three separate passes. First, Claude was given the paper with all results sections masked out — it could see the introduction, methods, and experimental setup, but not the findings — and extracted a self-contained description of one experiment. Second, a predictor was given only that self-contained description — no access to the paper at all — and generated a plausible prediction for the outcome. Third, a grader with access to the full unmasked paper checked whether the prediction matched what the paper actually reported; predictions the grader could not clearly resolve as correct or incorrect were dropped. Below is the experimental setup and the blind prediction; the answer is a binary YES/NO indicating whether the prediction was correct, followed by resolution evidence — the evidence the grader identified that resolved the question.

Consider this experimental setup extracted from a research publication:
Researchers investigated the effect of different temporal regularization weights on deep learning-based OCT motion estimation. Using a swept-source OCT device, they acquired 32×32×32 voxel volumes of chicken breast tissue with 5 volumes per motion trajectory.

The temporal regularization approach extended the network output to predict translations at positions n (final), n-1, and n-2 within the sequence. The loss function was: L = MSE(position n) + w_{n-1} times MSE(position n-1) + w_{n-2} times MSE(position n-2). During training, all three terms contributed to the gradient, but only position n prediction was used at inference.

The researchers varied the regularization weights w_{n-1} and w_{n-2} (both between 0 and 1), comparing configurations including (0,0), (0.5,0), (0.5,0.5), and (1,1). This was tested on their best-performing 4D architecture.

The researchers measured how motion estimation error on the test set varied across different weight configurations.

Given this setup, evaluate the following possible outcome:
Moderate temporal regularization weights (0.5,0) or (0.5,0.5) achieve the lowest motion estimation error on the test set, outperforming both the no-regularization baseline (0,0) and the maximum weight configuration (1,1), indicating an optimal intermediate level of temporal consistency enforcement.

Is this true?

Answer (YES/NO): NO